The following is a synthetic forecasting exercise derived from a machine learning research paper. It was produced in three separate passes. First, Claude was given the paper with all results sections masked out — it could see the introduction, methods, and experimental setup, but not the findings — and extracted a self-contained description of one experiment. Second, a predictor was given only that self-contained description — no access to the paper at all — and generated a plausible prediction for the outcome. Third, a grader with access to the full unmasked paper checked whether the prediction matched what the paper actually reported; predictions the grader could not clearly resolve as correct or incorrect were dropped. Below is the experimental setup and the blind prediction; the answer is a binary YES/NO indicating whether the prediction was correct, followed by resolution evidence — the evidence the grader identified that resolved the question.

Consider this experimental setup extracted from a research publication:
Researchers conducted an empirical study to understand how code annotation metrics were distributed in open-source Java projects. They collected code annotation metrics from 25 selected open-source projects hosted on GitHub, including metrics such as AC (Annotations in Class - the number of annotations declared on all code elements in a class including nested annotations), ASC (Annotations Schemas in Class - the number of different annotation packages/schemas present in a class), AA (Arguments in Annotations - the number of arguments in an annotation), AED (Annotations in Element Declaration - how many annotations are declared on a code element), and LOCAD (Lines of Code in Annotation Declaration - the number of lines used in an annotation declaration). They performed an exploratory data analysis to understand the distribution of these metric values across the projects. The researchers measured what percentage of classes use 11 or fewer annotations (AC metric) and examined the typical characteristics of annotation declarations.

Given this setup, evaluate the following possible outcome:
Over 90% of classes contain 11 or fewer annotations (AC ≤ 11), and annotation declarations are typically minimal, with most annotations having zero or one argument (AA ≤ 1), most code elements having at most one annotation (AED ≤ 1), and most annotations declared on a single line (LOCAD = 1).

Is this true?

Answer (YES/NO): NO